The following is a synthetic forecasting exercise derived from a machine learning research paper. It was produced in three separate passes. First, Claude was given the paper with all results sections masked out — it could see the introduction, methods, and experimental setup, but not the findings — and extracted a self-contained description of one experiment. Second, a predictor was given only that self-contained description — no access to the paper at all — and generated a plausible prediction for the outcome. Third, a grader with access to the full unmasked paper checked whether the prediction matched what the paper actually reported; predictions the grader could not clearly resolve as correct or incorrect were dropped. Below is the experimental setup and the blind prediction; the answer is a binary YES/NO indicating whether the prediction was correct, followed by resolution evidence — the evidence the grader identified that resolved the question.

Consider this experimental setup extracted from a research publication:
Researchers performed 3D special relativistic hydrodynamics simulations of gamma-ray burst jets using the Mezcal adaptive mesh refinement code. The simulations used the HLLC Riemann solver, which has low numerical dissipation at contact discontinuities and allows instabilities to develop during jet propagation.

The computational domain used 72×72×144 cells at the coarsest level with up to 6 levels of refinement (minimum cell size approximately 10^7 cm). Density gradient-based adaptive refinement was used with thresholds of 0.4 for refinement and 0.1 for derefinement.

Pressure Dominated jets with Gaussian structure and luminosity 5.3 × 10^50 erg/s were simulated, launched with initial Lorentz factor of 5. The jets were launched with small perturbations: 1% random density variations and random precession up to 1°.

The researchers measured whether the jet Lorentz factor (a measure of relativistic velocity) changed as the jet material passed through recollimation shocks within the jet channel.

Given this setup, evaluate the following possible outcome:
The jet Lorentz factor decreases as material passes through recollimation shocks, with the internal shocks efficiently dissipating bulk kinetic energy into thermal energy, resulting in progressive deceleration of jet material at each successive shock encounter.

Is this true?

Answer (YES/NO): NO